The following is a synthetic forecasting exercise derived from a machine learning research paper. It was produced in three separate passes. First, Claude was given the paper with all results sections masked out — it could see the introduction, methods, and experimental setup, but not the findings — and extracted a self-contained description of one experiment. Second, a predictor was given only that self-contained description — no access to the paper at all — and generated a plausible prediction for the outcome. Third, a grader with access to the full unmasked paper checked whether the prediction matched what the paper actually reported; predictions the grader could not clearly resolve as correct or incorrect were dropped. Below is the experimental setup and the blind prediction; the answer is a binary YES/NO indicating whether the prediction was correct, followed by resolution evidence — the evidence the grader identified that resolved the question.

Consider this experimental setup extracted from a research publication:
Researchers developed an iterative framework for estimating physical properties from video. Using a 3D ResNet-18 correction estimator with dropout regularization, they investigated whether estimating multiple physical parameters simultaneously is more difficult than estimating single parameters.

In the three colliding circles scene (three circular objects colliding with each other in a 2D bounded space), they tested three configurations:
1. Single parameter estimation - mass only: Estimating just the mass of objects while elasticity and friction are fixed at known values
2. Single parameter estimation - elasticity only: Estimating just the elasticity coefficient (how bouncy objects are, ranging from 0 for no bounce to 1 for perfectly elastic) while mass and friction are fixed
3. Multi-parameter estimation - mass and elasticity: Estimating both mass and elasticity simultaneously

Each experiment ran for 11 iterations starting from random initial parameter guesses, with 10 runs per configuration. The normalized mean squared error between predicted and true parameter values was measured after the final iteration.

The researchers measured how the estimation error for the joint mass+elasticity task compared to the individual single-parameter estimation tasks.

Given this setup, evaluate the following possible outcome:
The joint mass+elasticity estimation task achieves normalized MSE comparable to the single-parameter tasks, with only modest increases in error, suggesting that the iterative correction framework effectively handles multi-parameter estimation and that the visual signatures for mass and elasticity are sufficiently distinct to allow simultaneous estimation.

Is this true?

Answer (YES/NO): NO